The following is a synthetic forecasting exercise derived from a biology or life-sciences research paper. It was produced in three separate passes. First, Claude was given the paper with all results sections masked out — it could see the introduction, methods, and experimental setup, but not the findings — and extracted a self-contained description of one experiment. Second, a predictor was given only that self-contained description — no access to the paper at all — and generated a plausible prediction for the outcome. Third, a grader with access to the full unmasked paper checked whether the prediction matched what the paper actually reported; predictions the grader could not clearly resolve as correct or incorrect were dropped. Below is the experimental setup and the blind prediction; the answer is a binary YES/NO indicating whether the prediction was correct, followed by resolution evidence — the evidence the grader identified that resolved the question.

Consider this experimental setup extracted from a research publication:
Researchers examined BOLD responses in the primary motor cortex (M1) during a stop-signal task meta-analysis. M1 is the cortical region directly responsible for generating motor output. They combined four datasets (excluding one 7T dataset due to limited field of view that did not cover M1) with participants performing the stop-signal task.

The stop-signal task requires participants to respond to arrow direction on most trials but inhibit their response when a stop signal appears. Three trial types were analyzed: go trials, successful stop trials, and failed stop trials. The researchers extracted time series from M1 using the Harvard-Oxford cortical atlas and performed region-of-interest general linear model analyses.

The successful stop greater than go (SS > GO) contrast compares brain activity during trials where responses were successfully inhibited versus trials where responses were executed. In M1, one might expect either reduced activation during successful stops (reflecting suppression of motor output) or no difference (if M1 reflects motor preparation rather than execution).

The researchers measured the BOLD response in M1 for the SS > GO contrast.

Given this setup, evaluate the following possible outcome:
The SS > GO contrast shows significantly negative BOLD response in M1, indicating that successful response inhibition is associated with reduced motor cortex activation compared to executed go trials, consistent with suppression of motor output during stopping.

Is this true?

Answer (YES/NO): YES